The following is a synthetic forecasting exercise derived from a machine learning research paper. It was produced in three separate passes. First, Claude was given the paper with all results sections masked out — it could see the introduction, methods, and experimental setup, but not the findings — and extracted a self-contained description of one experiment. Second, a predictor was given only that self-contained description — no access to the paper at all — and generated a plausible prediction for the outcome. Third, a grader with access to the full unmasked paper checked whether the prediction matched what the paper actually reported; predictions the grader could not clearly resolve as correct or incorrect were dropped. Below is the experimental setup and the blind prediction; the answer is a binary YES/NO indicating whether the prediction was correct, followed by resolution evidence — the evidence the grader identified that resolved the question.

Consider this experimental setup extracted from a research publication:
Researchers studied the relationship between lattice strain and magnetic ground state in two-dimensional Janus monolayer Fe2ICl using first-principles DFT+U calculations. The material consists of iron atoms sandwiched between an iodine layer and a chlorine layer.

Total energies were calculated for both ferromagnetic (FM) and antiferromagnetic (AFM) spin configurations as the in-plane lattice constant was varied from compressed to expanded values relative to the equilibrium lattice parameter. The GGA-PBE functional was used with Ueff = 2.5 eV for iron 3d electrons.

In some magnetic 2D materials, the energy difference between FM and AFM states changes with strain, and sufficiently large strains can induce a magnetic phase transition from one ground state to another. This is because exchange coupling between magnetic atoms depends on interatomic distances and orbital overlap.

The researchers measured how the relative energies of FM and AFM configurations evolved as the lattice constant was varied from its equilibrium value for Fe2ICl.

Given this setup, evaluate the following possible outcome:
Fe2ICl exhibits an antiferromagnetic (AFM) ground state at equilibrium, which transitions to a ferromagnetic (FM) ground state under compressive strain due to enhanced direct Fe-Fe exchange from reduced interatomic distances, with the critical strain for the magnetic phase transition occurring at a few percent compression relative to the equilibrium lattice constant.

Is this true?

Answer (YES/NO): NO